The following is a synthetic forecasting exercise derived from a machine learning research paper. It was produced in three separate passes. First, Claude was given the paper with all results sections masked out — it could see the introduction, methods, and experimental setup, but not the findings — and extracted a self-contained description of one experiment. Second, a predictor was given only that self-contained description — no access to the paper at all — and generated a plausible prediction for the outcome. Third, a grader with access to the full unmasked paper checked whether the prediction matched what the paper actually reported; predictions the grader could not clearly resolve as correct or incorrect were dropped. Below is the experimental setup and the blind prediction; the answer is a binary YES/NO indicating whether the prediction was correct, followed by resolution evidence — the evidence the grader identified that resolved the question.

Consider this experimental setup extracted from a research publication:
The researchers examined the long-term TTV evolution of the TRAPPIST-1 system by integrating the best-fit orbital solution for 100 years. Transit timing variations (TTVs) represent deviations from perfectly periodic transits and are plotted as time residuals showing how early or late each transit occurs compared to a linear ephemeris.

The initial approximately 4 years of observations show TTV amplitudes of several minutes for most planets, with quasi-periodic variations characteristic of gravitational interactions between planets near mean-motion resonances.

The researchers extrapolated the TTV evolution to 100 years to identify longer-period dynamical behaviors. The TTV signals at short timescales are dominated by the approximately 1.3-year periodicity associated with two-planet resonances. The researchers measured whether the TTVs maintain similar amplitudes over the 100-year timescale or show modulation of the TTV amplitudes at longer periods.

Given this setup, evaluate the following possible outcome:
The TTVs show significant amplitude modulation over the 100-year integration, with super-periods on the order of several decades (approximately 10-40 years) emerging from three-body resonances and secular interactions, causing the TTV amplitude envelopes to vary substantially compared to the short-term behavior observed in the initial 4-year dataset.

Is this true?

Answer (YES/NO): YES